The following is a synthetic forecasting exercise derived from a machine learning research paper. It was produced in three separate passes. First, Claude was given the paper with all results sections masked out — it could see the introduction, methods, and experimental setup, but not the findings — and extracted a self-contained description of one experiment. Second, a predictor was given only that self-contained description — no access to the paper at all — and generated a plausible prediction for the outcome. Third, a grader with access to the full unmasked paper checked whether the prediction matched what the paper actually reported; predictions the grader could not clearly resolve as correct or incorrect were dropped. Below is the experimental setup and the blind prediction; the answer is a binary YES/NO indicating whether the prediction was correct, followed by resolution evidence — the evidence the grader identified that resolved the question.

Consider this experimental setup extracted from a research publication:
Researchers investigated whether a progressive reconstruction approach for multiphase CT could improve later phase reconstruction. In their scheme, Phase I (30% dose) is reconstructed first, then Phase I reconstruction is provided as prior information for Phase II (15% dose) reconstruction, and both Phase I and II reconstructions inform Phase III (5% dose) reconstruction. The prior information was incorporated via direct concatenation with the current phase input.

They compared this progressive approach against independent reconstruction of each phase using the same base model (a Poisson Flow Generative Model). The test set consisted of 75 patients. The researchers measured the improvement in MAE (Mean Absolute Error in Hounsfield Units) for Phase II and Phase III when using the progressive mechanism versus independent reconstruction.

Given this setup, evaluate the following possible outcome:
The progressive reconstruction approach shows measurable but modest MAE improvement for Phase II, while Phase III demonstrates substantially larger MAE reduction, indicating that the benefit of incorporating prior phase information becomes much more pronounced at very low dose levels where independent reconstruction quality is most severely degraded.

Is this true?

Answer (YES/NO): NO